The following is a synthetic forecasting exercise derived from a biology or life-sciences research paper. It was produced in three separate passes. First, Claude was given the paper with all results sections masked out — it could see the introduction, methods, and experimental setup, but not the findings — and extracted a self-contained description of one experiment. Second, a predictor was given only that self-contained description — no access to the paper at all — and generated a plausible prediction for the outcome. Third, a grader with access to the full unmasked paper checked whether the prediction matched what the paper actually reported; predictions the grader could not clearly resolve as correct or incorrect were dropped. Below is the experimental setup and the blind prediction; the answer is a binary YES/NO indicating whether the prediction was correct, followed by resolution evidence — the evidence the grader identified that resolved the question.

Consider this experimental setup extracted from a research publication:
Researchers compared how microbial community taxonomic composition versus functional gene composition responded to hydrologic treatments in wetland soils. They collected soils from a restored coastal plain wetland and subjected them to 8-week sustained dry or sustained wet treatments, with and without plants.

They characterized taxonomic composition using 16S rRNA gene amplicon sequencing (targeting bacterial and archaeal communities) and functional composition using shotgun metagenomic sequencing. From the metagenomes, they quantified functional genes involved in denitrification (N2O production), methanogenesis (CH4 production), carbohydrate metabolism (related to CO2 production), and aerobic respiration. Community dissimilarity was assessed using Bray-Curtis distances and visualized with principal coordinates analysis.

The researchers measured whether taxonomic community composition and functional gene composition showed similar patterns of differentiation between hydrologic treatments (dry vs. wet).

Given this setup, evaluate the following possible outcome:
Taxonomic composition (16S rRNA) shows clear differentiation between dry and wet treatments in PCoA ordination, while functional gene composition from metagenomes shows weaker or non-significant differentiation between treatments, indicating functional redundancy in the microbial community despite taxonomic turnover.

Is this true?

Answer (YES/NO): YES